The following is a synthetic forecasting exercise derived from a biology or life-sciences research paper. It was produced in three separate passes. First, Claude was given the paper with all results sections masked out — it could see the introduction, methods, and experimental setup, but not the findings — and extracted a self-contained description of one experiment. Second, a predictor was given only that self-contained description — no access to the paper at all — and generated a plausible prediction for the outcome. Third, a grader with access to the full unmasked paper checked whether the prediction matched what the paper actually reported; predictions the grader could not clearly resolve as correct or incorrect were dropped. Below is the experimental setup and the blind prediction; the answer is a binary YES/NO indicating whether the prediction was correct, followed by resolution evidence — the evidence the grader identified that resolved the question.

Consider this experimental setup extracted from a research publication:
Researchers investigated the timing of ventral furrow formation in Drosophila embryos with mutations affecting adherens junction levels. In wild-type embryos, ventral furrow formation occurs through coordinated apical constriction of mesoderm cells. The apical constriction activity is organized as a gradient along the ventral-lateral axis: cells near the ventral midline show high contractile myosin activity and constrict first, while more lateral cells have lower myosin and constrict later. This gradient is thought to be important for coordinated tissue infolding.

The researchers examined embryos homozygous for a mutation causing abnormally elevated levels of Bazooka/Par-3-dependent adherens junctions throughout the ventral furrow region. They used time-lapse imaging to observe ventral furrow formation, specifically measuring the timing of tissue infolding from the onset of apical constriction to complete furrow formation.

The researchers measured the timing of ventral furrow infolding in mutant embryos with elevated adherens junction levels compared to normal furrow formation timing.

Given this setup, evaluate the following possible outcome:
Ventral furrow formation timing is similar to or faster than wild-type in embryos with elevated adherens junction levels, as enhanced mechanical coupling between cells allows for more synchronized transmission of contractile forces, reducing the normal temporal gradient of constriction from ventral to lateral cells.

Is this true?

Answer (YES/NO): NO